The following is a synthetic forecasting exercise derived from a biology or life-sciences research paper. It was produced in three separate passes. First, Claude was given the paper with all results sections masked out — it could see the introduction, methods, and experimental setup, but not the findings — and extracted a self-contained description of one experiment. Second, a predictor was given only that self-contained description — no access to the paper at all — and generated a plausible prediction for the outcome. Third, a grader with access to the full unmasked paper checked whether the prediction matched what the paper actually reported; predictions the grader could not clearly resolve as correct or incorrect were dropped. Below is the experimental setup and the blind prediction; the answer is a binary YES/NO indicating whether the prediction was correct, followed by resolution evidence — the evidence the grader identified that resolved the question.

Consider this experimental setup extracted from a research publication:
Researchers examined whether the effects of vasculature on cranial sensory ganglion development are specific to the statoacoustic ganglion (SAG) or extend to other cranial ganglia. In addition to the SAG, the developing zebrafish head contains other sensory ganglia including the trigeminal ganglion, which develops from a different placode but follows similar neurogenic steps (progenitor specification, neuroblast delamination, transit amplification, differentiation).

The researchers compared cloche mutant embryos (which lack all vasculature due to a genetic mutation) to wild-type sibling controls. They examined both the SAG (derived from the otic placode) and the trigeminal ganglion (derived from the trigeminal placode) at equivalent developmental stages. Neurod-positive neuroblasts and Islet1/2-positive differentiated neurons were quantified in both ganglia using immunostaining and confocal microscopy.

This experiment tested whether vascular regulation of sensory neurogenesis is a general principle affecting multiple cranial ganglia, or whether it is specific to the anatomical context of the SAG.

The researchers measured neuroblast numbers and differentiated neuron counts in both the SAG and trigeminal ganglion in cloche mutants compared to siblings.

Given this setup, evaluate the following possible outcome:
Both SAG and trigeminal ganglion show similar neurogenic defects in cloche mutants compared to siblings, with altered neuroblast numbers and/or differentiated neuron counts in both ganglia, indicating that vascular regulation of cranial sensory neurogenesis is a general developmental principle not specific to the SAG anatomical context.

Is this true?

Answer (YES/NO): YES